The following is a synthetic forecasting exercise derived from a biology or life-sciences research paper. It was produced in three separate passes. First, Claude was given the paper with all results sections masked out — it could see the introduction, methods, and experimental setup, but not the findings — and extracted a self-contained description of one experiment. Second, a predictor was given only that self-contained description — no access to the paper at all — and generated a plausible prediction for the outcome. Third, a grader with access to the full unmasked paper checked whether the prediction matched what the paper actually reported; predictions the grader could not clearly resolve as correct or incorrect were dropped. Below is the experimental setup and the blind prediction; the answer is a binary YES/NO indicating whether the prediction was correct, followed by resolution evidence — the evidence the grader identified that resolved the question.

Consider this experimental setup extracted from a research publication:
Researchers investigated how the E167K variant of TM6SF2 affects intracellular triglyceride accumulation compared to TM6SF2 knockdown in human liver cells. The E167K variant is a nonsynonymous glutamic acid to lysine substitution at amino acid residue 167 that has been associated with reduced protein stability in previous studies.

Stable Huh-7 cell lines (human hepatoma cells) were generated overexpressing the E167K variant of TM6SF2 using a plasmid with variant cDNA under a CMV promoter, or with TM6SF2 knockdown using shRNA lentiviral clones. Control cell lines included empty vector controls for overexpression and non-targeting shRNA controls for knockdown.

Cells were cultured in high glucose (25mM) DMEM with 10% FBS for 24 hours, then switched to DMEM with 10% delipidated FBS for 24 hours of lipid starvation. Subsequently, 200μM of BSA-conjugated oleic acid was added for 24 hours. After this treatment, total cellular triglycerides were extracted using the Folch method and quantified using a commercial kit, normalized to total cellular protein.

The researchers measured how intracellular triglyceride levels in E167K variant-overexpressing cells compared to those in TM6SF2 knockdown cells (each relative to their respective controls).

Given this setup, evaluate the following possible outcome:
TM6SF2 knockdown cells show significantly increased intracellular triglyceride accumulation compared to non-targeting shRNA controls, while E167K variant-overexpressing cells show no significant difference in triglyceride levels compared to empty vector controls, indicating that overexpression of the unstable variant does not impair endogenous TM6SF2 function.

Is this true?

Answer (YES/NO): NO